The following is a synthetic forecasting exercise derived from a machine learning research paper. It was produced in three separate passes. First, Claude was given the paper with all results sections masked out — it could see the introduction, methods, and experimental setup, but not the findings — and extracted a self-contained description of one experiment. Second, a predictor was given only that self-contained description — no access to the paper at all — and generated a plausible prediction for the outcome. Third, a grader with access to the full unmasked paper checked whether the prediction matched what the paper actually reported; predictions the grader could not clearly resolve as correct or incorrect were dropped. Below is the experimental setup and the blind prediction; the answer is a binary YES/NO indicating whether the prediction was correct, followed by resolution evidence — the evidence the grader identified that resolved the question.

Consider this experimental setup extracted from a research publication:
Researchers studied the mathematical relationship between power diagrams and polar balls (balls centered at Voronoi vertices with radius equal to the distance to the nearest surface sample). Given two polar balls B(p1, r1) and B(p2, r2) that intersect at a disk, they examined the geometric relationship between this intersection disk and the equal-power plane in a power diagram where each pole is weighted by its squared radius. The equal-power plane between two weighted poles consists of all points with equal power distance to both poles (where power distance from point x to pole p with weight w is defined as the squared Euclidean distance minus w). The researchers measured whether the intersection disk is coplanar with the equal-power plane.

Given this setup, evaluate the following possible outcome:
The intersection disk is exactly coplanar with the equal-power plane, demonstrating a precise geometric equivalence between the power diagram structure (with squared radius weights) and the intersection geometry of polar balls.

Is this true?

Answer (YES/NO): YES